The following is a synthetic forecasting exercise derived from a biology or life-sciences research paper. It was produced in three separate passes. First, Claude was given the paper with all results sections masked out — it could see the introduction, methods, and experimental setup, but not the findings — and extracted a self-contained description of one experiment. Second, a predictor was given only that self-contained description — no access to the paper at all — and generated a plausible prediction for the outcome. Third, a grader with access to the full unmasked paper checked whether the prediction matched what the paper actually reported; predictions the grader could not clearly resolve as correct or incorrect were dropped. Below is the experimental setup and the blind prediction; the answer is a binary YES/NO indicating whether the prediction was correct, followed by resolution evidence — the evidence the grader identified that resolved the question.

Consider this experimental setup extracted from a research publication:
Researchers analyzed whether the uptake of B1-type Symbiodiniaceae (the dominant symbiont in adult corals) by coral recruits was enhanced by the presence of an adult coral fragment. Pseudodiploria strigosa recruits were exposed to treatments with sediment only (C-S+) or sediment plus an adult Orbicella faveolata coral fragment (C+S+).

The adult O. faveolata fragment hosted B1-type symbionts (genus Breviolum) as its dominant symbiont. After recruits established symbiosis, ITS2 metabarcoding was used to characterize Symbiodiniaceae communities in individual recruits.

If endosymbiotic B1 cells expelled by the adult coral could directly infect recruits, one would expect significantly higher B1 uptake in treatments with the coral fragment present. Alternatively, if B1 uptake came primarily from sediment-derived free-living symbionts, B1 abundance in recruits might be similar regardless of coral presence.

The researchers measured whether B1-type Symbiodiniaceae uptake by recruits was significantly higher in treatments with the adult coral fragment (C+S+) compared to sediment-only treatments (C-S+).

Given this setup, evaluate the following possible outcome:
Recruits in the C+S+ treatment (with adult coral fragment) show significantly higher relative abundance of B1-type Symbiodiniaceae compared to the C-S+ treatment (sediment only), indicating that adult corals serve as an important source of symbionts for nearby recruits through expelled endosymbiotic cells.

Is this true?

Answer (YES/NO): NO